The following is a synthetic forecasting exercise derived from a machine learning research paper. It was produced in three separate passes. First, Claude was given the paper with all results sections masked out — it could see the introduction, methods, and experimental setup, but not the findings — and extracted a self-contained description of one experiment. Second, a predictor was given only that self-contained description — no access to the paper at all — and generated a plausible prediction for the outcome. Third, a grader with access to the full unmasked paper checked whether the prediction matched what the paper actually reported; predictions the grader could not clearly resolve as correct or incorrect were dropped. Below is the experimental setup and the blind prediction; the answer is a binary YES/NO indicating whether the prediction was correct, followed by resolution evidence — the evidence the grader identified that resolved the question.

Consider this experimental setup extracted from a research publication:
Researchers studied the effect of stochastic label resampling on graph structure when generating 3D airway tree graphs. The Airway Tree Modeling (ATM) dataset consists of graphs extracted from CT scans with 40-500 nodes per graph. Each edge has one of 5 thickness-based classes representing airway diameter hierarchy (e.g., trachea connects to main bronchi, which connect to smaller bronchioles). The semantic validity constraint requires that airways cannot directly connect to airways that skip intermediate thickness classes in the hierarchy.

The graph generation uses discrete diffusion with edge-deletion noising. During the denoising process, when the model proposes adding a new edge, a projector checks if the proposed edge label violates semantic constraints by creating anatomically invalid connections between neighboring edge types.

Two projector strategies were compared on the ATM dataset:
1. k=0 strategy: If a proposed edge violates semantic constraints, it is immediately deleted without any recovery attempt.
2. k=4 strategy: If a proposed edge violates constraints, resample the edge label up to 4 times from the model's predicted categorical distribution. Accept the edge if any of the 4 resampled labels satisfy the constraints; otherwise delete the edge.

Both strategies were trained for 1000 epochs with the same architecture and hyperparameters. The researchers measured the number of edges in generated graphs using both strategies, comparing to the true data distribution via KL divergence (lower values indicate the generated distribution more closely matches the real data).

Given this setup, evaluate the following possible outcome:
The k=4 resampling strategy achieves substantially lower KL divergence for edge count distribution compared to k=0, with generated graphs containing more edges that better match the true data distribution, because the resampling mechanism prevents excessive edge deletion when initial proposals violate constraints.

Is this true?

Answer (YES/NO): YES